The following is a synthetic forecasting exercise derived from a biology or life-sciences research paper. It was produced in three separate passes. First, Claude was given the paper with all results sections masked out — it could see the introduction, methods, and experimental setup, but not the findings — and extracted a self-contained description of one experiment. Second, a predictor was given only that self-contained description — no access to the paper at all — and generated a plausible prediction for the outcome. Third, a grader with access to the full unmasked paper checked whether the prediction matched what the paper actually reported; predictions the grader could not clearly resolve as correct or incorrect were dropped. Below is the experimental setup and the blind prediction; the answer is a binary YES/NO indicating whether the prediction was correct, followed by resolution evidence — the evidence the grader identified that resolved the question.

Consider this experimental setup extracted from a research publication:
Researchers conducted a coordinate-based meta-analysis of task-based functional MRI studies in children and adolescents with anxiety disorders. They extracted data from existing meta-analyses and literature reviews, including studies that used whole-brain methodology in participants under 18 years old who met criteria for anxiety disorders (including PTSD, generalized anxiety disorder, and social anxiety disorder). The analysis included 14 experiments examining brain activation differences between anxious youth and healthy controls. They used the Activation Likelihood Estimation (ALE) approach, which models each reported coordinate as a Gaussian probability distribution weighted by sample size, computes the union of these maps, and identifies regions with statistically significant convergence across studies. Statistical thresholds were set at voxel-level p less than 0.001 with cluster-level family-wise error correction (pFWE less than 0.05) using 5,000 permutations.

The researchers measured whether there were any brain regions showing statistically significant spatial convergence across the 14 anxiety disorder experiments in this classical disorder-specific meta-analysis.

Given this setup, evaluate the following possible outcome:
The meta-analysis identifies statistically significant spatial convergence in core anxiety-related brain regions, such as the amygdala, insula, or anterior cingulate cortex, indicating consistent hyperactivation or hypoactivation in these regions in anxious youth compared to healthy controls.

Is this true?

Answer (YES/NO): NO